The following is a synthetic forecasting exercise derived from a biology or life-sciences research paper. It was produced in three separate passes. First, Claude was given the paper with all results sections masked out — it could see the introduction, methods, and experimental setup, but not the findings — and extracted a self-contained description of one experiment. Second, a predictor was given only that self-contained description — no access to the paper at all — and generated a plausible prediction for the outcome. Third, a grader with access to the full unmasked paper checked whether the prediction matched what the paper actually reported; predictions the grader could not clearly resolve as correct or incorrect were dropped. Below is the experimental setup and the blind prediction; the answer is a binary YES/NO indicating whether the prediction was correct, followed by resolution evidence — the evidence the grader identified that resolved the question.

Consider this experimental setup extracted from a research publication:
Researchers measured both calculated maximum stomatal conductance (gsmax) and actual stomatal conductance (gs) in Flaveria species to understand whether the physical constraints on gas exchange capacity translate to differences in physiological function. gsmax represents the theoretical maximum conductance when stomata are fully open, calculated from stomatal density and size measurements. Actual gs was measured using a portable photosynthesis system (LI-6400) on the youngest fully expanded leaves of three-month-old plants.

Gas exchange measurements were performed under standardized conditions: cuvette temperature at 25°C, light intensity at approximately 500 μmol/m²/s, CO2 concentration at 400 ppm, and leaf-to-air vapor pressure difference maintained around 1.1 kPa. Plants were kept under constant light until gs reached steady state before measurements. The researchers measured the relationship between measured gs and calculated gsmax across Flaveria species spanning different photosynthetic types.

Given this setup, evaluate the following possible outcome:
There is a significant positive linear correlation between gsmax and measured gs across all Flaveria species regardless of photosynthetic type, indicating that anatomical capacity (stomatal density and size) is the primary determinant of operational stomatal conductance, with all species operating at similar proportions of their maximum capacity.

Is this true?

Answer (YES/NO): YES